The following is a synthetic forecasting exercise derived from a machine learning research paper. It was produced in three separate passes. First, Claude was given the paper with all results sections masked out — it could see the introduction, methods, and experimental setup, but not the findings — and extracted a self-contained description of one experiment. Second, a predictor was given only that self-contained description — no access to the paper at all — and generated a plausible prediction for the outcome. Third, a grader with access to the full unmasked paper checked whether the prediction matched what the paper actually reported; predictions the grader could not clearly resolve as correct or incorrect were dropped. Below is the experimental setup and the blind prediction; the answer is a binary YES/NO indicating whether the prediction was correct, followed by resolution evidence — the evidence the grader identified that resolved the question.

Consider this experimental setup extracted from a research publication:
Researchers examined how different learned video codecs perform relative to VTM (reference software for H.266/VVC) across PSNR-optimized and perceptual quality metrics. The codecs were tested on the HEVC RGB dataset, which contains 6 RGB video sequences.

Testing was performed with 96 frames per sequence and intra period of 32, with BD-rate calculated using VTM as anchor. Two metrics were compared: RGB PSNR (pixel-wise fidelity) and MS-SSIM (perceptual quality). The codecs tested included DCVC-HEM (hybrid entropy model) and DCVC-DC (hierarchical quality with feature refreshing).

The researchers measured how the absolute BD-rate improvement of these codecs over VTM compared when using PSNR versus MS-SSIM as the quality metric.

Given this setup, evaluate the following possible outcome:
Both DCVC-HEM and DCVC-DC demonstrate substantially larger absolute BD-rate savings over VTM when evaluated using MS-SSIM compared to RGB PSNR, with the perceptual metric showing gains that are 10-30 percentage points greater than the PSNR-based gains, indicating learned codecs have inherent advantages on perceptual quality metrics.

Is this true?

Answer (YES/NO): YES